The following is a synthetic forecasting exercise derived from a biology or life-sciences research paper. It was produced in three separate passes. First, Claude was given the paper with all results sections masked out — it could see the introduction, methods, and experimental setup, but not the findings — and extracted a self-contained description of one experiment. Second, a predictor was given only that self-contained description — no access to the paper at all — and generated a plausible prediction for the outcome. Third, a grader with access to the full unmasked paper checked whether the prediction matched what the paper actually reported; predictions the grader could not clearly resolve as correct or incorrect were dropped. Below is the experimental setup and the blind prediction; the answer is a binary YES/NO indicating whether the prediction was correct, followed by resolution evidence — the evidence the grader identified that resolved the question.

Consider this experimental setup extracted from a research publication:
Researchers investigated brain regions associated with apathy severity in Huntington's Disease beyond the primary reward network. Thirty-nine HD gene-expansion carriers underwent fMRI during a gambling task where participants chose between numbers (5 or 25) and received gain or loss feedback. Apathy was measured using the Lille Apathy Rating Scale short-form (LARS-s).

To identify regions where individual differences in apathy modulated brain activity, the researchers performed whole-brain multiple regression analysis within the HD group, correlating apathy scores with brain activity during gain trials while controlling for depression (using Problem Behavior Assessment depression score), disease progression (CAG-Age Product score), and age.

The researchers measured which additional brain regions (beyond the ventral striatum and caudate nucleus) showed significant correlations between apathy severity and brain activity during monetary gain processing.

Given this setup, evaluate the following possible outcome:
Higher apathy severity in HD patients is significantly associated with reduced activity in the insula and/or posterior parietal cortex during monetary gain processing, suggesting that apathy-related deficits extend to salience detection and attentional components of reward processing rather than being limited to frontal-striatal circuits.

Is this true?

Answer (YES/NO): YES